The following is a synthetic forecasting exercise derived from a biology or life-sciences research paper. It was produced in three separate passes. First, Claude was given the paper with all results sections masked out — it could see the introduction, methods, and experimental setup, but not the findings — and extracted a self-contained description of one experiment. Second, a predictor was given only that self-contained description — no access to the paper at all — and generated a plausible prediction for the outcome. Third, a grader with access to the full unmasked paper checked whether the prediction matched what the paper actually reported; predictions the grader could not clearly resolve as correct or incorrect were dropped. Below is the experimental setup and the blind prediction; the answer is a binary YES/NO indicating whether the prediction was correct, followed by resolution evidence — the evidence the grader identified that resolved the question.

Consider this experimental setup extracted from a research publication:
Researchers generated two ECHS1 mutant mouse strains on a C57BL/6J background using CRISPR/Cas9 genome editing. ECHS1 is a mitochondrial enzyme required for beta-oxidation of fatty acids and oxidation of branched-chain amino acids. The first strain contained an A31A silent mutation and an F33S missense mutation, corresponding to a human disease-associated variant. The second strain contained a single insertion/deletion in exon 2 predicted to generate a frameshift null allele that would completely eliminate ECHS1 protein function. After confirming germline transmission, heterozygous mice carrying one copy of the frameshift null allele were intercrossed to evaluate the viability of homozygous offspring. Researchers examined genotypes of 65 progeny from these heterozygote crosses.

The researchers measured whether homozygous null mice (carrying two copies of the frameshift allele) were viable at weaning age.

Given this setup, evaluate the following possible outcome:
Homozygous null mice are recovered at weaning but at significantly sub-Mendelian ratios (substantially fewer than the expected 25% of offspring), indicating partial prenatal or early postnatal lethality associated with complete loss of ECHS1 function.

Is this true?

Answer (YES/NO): NO